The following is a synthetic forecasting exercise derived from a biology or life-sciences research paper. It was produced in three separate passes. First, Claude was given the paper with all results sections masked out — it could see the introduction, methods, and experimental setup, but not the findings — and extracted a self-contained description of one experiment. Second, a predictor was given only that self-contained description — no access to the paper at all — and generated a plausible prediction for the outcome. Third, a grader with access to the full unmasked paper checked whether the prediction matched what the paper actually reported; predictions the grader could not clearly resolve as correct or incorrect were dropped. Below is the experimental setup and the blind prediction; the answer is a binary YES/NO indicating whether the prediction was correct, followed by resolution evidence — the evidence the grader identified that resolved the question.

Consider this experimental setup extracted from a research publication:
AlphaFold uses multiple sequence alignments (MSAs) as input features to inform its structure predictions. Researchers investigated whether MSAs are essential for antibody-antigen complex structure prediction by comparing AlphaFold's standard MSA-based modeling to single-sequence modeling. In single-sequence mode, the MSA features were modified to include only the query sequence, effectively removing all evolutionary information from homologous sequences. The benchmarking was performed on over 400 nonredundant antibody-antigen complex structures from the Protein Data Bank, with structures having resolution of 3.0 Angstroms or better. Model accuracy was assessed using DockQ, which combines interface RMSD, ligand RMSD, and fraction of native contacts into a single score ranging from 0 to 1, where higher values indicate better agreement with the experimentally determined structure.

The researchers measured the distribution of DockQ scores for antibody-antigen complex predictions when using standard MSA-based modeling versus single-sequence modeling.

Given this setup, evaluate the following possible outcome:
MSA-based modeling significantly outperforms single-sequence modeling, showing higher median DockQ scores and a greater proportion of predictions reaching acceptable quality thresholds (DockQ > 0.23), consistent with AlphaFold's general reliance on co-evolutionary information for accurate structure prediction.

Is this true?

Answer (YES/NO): YES